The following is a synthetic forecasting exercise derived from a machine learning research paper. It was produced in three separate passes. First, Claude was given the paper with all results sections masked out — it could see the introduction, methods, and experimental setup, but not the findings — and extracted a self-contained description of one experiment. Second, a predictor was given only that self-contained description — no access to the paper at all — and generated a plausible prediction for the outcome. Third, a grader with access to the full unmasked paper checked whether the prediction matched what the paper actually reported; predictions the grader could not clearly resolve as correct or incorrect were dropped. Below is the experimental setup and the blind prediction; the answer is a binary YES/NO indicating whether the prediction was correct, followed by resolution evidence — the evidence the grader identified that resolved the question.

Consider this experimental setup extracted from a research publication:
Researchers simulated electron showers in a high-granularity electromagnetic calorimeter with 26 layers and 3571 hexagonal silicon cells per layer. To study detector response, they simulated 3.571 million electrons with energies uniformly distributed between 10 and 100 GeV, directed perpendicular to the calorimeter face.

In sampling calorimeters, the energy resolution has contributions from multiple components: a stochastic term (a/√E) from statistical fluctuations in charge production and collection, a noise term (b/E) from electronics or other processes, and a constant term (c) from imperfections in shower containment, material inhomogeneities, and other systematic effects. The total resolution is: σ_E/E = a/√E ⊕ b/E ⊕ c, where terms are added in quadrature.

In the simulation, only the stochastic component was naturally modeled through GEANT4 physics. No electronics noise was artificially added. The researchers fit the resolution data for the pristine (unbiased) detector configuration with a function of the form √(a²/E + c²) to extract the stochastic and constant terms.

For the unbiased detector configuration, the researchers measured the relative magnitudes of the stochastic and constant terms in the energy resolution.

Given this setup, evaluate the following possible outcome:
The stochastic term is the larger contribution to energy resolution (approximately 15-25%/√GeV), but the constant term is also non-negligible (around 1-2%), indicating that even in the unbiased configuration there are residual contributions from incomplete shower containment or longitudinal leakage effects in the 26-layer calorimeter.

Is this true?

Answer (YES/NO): NO